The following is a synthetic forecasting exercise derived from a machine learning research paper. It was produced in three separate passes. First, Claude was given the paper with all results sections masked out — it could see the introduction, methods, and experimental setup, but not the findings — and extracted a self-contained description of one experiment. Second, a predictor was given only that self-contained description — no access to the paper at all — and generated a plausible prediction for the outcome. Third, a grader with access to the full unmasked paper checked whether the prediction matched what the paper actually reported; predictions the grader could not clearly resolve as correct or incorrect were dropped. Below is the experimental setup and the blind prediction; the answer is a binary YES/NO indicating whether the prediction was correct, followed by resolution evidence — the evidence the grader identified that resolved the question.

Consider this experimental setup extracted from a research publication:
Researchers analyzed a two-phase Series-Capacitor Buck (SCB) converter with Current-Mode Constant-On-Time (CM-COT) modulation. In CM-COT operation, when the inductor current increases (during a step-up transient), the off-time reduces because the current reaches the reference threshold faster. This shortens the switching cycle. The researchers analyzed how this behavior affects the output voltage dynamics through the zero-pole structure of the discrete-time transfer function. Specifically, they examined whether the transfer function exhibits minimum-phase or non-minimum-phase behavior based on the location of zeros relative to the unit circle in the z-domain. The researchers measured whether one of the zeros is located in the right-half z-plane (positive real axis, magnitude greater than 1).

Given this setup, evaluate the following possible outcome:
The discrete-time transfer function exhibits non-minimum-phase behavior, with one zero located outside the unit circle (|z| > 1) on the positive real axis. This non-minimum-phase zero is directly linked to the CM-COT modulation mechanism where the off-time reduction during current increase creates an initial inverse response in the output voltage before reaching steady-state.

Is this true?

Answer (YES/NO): NO